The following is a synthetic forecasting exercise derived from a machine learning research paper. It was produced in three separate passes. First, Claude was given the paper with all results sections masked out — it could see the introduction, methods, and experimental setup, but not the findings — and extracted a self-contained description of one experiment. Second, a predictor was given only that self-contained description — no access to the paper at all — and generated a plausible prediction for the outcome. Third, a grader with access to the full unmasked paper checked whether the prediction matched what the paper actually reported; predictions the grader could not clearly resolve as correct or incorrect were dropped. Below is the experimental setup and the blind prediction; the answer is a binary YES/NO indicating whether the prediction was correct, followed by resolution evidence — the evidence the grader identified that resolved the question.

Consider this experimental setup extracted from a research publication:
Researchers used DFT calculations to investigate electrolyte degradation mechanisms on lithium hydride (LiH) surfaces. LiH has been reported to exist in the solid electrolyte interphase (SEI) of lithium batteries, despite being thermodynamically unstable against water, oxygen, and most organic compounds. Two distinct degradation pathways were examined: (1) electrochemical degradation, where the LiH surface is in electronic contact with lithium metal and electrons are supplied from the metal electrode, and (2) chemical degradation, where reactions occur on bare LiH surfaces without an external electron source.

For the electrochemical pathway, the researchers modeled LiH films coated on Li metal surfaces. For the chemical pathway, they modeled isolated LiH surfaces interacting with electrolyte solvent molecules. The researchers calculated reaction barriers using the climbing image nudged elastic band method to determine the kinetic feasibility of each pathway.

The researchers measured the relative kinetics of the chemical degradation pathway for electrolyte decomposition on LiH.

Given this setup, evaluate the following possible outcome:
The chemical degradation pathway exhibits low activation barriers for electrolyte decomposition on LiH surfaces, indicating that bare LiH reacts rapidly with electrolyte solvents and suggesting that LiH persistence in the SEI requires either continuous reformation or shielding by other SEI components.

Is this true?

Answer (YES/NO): NO